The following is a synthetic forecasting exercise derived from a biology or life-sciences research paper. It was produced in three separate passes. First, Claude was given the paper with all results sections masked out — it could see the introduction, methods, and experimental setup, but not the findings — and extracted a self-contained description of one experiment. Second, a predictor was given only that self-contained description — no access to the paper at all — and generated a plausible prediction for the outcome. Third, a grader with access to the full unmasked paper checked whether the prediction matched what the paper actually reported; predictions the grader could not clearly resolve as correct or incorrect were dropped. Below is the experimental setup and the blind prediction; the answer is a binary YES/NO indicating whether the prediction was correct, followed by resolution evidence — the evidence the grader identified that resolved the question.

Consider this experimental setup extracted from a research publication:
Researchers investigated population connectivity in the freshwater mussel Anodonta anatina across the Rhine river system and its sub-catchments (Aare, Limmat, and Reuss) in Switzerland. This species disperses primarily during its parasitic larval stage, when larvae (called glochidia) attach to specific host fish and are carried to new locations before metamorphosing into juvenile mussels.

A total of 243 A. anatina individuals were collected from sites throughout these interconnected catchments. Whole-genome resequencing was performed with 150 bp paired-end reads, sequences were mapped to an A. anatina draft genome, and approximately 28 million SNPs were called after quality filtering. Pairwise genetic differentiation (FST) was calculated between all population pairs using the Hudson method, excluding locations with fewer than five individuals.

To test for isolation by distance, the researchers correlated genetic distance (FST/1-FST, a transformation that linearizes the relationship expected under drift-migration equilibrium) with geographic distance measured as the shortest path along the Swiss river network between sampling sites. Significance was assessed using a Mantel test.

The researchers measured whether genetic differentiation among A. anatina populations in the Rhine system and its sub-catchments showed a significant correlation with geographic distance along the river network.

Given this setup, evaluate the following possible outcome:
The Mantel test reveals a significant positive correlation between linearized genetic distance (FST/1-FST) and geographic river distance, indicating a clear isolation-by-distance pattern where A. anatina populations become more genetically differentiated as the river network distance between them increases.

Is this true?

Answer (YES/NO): YES